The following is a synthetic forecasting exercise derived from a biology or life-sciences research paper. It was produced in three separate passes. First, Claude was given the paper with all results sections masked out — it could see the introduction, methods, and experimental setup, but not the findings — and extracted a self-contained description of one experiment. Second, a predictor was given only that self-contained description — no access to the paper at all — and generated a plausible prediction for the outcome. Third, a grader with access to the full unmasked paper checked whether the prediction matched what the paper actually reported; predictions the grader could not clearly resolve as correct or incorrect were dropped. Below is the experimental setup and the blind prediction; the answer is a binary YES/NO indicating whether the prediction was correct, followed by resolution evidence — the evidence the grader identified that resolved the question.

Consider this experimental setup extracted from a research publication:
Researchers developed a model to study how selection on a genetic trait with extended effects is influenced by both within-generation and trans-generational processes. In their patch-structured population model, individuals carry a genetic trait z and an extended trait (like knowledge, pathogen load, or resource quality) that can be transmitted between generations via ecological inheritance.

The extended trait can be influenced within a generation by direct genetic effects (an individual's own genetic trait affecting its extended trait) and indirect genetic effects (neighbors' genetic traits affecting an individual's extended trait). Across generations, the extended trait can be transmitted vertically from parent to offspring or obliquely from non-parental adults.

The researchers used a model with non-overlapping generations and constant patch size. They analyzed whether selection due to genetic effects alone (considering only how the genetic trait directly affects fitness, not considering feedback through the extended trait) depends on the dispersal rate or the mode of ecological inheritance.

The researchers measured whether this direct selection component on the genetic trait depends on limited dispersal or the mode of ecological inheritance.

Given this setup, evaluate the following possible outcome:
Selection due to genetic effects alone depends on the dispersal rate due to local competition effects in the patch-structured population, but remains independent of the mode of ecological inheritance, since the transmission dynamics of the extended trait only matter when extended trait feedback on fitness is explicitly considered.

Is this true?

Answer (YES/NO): YES